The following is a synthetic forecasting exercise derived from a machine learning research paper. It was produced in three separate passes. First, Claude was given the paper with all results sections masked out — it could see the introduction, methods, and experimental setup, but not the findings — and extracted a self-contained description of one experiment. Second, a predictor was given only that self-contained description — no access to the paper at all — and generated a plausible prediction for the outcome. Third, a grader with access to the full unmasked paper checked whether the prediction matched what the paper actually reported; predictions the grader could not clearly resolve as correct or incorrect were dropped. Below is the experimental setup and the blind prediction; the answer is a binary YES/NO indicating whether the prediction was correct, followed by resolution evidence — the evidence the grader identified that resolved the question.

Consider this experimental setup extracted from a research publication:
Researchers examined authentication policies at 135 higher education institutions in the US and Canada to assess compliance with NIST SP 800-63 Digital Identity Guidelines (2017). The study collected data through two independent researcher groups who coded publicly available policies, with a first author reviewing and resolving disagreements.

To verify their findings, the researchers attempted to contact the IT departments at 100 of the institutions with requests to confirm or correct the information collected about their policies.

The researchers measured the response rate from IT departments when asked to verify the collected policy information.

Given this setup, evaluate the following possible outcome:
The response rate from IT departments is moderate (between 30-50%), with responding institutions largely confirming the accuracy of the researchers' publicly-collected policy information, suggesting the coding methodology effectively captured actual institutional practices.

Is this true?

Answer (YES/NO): NO